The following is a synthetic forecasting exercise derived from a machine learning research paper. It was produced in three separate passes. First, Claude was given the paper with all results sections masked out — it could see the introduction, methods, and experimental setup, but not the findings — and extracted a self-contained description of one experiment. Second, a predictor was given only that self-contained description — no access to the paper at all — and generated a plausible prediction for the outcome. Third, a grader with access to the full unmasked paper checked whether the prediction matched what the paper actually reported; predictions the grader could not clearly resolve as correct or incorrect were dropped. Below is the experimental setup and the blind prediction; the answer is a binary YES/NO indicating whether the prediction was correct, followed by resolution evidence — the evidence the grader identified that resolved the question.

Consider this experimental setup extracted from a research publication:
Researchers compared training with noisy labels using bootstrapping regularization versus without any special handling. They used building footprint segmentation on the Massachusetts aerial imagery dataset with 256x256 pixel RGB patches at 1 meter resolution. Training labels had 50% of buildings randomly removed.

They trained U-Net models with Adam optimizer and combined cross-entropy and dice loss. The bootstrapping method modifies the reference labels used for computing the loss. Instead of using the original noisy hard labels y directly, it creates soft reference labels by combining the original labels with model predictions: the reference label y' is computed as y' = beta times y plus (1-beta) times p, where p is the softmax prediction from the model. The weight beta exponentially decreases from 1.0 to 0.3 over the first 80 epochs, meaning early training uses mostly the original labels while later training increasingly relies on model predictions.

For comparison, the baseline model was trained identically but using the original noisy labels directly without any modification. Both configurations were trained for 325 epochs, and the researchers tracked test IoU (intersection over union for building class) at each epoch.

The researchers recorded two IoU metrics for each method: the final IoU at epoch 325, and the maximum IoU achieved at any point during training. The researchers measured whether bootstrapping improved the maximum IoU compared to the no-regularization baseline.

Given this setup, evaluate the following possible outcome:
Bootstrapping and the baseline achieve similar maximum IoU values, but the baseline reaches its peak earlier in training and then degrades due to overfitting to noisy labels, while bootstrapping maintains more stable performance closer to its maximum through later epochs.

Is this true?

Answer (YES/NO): YES